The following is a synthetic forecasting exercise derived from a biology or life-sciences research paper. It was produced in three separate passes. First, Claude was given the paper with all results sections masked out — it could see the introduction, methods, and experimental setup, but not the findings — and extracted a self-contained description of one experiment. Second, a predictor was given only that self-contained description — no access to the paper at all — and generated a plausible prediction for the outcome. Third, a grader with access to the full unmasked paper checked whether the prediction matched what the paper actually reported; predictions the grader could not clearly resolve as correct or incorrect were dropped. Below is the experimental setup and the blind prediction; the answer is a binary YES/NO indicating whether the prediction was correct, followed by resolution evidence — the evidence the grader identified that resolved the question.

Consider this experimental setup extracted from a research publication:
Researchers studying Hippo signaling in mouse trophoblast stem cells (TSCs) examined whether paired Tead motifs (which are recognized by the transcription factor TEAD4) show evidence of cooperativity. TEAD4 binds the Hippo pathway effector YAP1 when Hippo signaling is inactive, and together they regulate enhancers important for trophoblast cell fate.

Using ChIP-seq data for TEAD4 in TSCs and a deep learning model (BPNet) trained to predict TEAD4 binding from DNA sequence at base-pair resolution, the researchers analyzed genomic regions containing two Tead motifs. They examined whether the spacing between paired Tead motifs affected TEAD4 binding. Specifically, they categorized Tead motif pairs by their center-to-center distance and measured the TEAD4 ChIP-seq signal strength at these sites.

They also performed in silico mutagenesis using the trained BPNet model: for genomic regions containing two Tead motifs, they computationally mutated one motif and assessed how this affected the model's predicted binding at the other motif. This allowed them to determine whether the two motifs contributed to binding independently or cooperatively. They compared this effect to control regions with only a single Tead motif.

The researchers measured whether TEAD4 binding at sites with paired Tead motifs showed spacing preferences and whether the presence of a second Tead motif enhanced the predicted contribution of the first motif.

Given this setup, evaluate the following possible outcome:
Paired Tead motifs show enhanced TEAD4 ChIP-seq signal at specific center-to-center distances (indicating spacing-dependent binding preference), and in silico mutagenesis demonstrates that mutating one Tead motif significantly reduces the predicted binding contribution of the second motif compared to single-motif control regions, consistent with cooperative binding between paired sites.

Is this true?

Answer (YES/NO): YES